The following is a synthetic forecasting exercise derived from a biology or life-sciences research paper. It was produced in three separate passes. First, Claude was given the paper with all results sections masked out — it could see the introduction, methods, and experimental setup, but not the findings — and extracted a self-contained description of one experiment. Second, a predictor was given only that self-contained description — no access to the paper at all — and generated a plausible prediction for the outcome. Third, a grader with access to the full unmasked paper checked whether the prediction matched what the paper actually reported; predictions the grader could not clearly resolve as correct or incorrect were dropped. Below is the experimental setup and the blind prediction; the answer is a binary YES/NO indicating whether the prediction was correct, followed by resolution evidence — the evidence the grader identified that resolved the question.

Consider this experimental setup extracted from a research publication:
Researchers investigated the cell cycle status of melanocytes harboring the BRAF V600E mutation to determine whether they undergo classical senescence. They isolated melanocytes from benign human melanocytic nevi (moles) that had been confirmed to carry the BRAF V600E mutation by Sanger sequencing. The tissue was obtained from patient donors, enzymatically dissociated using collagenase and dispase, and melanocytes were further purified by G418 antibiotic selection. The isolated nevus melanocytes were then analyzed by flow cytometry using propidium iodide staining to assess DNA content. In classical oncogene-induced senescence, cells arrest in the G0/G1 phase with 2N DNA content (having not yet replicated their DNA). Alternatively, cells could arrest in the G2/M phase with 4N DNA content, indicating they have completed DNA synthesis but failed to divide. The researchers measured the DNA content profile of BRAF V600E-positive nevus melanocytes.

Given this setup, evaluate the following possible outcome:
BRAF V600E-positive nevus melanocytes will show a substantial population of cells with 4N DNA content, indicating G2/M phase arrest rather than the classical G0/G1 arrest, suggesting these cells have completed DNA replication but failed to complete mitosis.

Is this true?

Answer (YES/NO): YES